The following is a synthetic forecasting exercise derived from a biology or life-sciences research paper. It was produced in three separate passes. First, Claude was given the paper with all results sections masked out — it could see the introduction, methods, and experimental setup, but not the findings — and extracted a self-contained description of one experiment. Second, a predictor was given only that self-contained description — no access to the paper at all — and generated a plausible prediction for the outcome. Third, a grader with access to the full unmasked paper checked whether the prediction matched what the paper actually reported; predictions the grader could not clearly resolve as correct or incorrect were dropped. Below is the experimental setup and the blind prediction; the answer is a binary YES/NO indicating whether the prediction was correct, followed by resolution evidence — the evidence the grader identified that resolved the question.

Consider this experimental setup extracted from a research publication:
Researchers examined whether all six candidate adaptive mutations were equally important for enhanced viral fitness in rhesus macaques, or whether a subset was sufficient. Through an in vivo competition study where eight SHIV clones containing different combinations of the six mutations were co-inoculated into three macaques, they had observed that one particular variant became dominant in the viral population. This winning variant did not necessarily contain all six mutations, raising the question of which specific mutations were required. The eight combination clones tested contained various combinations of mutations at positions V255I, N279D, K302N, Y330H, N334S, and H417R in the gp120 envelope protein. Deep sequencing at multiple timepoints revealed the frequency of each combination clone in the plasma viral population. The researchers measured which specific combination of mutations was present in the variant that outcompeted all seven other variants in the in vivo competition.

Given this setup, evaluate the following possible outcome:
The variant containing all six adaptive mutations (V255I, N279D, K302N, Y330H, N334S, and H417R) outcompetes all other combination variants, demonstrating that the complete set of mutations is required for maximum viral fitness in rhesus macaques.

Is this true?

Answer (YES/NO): NO